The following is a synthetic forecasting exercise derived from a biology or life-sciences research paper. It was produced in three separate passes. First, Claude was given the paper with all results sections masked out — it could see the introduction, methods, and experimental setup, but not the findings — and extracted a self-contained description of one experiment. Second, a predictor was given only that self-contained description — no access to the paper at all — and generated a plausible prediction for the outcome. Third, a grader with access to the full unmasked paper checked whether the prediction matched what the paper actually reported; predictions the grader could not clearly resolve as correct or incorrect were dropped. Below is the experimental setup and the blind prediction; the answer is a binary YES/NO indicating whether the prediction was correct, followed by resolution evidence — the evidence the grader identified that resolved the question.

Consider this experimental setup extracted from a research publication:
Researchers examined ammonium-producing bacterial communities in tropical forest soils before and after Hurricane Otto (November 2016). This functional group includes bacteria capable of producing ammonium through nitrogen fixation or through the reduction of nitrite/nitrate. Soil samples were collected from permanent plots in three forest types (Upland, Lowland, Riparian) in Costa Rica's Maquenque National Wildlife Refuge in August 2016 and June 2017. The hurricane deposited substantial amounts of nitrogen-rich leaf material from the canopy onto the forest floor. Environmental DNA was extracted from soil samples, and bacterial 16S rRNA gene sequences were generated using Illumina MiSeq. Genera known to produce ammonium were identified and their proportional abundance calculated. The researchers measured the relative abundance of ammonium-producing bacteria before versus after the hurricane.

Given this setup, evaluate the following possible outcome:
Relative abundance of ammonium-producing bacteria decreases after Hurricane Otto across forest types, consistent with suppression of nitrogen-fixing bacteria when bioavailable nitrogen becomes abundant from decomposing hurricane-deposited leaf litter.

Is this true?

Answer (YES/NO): NO